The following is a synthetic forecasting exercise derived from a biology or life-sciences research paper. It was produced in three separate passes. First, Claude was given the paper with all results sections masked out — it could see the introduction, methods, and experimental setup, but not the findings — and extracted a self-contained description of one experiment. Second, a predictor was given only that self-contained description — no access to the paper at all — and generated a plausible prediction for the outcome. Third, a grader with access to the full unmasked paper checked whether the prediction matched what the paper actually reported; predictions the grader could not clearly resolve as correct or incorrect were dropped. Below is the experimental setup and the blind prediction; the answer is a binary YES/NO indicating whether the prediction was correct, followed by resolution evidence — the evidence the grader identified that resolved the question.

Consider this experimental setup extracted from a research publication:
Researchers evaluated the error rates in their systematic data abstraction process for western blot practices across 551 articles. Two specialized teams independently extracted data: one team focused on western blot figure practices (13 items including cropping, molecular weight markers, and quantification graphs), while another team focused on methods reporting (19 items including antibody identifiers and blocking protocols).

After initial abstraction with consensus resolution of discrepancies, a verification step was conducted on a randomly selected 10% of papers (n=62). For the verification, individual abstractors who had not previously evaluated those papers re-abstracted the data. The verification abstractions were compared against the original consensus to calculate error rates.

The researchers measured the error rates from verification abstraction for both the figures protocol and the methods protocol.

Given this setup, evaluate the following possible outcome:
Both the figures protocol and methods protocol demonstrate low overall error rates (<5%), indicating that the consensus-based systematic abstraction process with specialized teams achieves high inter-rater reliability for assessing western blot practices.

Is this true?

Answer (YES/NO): NO